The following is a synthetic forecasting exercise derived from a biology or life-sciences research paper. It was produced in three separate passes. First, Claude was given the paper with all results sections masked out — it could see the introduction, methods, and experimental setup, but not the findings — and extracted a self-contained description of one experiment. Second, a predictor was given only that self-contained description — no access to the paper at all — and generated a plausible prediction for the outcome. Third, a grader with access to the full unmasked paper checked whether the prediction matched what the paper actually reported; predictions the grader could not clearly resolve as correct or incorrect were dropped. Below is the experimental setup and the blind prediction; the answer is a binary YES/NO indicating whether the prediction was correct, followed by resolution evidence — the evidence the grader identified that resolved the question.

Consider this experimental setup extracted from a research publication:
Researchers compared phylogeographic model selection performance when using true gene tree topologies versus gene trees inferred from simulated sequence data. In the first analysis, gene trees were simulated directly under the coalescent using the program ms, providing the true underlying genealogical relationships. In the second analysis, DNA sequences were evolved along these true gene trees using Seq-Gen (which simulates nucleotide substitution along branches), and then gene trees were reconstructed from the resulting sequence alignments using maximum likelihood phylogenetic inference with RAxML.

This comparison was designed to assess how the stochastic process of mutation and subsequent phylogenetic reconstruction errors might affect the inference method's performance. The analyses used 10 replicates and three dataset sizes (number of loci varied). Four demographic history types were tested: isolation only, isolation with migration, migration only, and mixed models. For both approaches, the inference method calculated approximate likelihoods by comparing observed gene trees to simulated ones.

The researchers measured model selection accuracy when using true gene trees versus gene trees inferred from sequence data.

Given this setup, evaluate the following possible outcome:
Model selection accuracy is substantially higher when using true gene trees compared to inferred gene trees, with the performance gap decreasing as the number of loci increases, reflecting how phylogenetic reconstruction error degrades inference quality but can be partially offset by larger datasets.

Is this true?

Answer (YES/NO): NO